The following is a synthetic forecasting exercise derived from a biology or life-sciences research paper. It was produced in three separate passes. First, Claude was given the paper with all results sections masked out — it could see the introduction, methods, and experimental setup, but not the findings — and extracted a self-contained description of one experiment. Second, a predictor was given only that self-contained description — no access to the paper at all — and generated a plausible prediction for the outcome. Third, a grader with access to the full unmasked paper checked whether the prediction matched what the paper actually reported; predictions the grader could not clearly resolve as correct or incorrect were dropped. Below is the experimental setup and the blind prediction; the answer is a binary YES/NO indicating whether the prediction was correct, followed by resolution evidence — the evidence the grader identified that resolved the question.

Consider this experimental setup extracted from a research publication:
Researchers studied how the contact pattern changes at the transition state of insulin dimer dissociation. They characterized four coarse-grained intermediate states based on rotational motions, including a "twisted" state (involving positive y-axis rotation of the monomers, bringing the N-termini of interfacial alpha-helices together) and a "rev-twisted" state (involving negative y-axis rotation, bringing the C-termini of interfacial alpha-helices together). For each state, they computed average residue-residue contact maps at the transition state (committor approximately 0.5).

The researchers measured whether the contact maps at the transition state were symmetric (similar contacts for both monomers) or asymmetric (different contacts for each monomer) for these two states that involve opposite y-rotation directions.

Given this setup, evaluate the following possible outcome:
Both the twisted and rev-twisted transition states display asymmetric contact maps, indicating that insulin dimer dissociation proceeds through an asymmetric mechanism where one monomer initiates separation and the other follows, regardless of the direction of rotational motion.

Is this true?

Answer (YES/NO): NO